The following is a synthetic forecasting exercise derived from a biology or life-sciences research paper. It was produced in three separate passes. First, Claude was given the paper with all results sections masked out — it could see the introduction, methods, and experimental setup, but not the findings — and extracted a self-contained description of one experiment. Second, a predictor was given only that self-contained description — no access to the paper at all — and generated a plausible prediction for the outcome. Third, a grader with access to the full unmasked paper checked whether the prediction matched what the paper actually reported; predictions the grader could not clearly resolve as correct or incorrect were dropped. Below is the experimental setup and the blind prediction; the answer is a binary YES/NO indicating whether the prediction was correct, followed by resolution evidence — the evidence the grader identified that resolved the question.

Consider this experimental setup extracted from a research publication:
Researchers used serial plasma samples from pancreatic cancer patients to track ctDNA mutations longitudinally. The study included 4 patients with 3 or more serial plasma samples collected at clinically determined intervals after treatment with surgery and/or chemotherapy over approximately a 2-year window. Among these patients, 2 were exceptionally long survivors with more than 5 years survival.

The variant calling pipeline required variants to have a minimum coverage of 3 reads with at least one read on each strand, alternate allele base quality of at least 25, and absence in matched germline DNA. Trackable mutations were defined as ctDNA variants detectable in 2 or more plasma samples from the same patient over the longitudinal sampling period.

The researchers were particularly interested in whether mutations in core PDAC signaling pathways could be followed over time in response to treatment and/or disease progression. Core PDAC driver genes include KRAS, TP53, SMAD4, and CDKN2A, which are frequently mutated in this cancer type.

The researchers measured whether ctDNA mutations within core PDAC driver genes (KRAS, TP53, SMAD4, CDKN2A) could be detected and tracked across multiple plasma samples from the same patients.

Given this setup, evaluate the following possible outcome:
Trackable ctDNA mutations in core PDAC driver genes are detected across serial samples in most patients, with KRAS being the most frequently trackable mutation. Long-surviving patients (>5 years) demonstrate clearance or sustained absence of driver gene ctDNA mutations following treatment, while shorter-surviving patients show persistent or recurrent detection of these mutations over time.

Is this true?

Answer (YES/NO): NO